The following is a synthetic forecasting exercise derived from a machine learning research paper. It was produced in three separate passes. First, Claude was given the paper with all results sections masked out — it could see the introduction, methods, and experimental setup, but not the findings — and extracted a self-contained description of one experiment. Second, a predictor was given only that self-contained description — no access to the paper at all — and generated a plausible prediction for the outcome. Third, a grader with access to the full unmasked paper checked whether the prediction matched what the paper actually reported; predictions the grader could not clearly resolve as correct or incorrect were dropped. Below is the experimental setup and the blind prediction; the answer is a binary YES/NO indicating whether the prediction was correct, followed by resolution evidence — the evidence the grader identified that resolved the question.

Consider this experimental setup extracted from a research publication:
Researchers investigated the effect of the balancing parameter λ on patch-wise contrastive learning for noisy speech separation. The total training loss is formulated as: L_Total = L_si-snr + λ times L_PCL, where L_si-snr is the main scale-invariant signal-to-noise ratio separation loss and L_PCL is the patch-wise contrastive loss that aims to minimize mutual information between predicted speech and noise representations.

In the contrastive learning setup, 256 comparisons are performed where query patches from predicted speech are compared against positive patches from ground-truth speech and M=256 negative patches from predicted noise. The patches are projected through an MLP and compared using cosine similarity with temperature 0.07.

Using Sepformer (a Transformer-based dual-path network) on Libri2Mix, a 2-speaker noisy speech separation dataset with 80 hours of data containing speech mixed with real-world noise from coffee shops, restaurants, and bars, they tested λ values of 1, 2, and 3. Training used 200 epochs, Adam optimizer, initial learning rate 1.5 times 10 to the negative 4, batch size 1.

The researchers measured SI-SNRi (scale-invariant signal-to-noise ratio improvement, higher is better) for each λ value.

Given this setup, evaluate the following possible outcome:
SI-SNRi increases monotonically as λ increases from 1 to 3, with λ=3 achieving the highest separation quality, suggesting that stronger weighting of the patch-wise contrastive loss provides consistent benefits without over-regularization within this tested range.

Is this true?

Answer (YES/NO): NO